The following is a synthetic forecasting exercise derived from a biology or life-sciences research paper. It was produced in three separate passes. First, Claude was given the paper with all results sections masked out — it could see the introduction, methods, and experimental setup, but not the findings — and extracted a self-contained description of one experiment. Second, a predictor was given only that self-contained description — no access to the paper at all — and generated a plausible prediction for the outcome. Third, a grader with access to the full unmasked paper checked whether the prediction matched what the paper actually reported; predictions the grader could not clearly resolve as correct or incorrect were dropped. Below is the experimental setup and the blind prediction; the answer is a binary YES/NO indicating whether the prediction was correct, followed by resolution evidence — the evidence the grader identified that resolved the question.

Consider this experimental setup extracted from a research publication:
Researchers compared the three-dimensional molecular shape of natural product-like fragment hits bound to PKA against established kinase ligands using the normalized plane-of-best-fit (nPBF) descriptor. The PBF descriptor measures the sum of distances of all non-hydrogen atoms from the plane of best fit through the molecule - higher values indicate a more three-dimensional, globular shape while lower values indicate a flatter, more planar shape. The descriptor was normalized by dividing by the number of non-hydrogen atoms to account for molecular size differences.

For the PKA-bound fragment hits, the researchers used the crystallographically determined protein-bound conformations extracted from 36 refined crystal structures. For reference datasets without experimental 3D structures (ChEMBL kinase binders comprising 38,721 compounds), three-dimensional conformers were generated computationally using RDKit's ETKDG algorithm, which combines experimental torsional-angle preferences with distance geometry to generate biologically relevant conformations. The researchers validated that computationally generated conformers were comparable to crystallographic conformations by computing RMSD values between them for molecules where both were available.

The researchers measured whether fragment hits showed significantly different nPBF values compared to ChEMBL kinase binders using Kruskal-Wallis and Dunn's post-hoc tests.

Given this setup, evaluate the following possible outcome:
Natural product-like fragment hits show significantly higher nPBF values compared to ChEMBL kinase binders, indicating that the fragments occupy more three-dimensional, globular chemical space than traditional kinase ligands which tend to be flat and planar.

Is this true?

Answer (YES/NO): YES